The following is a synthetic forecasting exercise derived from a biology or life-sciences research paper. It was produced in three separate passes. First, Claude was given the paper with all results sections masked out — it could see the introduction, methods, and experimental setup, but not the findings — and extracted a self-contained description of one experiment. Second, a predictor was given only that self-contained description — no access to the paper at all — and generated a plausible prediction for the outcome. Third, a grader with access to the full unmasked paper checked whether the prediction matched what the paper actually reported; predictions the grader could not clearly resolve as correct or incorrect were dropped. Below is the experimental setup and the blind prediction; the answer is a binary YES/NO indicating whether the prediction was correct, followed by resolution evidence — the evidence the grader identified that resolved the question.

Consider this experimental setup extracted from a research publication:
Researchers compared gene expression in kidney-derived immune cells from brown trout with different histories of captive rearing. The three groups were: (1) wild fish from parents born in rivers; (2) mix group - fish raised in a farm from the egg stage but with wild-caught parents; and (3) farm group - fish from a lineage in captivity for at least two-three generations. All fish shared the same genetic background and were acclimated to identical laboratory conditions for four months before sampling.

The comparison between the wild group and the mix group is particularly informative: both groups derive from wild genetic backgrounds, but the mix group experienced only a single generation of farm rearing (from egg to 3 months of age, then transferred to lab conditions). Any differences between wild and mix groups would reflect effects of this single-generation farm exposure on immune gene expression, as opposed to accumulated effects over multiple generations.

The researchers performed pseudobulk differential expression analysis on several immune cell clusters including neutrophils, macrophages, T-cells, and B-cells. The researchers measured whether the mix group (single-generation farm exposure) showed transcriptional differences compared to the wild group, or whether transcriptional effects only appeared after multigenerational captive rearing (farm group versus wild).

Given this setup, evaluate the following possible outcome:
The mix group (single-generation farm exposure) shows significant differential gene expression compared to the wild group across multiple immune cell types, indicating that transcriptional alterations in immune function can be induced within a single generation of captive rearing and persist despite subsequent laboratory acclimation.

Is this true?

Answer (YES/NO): YES